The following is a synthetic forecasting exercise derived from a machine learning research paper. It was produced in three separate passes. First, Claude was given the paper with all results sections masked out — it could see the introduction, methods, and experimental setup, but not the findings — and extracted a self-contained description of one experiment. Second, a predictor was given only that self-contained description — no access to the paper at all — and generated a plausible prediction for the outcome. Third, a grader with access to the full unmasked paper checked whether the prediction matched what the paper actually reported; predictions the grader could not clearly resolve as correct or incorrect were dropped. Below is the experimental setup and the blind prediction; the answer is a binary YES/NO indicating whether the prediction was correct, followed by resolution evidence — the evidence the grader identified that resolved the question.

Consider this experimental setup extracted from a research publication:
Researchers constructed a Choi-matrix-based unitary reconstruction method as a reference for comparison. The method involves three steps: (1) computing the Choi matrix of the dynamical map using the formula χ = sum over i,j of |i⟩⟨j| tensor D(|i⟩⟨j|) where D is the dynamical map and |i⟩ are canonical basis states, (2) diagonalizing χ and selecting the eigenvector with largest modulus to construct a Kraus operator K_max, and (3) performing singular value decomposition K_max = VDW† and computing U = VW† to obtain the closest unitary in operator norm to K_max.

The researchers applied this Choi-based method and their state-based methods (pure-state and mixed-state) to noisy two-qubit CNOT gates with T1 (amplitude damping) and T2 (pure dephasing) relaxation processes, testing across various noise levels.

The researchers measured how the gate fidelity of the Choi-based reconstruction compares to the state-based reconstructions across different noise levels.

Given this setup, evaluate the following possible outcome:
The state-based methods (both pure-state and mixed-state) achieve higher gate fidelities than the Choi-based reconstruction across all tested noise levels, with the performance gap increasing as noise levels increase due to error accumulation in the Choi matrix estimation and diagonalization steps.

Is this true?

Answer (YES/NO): NO